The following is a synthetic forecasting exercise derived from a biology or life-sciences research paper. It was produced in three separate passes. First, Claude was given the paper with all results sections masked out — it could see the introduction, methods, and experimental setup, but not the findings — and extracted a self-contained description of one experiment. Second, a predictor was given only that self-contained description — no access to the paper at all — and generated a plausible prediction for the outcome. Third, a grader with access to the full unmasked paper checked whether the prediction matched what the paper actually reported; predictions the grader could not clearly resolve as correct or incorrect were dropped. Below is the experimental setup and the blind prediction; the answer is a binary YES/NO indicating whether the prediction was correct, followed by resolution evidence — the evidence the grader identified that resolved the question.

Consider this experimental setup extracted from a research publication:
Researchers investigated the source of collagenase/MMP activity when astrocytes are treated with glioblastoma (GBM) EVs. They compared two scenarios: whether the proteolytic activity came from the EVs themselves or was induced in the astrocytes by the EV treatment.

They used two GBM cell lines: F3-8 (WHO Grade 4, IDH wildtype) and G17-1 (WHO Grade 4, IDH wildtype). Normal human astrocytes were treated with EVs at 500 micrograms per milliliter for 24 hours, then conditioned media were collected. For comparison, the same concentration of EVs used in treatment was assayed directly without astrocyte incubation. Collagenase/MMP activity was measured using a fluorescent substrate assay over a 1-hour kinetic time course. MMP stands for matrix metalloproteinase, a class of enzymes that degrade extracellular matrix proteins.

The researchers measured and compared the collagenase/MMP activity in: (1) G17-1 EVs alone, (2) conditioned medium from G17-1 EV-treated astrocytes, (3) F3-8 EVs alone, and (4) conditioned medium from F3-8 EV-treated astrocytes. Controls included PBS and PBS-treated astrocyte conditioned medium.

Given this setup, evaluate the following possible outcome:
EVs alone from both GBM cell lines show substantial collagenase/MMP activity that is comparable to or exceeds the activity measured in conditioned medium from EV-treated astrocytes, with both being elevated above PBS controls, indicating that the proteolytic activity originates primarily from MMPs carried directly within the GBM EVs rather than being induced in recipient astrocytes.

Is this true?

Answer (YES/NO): NO